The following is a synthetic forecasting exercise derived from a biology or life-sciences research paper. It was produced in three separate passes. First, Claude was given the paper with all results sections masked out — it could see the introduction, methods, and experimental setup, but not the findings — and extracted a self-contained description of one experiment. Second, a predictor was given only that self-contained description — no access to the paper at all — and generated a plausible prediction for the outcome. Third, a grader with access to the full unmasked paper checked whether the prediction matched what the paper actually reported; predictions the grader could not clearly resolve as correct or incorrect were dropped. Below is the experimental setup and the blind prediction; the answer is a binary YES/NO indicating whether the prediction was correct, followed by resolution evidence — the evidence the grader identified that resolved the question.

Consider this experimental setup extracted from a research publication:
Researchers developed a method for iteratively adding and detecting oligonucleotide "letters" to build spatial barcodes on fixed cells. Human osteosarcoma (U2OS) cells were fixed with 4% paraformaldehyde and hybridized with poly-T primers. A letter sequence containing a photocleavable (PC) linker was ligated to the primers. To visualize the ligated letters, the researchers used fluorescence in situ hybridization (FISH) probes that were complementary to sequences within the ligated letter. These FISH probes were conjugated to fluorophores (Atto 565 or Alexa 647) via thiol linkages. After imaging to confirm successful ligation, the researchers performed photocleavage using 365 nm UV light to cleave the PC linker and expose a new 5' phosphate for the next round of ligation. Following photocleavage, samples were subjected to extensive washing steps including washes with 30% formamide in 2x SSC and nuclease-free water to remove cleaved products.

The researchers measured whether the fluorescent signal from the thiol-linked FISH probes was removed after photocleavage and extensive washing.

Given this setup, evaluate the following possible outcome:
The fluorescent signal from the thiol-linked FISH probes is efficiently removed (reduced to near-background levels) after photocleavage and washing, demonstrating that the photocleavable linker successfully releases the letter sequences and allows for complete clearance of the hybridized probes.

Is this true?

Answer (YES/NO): NO